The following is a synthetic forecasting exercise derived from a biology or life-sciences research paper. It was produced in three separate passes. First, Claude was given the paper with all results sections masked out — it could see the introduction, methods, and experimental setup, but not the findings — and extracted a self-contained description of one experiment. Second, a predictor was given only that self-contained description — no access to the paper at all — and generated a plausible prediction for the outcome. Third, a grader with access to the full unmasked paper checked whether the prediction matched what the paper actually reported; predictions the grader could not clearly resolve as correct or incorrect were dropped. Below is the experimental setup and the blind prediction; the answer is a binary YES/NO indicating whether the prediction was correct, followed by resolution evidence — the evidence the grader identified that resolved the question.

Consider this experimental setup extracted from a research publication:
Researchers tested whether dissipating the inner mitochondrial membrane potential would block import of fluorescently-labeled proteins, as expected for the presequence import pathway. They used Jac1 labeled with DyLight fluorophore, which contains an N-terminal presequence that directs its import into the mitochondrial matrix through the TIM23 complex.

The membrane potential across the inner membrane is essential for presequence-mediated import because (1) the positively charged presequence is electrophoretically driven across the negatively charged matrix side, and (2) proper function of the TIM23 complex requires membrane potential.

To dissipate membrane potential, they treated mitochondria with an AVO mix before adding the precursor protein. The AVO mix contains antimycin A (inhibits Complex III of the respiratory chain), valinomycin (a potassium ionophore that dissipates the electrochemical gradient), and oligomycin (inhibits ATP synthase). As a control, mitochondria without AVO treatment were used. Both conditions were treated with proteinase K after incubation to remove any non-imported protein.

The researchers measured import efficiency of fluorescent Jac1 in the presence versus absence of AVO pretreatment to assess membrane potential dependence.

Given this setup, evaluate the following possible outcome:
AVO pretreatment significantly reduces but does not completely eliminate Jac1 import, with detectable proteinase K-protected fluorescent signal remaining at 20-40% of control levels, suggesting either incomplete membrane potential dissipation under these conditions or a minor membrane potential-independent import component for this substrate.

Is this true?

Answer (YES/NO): NO